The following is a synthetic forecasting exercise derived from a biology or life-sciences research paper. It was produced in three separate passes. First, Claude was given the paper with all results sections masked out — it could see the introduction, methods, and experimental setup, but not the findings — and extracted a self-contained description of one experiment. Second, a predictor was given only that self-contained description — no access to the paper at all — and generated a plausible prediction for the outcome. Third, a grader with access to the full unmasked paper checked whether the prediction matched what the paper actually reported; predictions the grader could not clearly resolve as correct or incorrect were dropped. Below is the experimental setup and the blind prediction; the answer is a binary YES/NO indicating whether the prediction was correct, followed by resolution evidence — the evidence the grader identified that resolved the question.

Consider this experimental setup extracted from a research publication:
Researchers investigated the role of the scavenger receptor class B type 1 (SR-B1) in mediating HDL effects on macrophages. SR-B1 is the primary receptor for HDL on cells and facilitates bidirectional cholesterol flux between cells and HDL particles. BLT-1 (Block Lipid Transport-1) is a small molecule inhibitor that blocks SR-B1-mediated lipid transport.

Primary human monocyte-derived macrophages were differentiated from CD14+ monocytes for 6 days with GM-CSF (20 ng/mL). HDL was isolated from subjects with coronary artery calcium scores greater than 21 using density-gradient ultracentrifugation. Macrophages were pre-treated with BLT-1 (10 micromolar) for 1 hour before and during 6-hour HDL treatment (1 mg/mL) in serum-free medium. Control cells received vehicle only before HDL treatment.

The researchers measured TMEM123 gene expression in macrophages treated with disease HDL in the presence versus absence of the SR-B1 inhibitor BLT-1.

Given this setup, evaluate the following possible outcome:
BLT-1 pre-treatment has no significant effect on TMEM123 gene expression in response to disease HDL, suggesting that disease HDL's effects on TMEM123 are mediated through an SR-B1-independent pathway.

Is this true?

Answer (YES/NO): NO